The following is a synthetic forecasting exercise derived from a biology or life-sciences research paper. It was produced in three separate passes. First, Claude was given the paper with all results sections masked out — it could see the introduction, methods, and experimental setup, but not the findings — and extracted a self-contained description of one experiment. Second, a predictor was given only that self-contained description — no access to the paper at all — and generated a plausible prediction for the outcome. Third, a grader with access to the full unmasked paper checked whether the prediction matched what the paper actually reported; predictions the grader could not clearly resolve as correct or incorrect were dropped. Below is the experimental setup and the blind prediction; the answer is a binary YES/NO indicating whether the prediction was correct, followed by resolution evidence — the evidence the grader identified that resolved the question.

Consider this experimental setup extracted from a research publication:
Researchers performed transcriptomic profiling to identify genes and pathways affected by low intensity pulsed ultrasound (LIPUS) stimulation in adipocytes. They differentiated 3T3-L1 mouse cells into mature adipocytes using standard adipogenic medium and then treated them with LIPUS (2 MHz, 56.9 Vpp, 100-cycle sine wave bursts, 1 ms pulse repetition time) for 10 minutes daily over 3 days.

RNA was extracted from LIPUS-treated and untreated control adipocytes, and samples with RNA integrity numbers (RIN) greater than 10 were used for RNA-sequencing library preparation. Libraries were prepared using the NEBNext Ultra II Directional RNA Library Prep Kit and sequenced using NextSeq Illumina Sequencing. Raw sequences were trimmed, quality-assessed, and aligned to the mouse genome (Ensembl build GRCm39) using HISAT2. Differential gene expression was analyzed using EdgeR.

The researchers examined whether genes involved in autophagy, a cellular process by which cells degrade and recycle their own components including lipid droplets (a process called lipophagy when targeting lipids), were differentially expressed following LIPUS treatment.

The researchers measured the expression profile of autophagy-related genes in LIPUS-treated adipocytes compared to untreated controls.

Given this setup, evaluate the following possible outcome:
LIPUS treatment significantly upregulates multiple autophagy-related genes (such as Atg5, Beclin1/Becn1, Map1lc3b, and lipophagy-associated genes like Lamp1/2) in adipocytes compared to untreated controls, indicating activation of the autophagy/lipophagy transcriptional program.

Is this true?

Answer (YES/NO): NO